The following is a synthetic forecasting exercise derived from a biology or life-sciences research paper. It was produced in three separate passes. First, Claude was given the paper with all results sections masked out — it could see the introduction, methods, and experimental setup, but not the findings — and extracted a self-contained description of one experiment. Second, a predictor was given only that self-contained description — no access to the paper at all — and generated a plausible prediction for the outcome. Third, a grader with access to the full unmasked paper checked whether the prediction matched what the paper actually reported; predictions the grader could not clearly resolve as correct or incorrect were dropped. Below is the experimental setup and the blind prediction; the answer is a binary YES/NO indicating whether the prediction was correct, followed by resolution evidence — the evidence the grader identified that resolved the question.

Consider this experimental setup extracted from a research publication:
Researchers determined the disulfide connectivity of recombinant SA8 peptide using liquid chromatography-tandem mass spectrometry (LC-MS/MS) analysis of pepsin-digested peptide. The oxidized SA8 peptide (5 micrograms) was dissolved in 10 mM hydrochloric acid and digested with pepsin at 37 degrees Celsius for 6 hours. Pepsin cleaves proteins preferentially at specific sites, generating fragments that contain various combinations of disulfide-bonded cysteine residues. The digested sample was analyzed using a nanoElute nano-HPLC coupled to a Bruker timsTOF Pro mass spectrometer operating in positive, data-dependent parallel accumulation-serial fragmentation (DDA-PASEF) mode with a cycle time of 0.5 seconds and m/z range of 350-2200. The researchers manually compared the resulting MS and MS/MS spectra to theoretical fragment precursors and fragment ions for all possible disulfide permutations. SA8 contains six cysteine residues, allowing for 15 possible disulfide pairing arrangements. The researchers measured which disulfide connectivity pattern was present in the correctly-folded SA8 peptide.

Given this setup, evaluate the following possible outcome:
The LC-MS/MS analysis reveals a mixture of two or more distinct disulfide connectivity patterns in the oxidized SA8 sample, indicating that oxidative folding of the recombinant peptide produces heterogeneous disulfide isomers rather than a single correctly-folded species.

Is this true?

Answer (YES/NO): NO